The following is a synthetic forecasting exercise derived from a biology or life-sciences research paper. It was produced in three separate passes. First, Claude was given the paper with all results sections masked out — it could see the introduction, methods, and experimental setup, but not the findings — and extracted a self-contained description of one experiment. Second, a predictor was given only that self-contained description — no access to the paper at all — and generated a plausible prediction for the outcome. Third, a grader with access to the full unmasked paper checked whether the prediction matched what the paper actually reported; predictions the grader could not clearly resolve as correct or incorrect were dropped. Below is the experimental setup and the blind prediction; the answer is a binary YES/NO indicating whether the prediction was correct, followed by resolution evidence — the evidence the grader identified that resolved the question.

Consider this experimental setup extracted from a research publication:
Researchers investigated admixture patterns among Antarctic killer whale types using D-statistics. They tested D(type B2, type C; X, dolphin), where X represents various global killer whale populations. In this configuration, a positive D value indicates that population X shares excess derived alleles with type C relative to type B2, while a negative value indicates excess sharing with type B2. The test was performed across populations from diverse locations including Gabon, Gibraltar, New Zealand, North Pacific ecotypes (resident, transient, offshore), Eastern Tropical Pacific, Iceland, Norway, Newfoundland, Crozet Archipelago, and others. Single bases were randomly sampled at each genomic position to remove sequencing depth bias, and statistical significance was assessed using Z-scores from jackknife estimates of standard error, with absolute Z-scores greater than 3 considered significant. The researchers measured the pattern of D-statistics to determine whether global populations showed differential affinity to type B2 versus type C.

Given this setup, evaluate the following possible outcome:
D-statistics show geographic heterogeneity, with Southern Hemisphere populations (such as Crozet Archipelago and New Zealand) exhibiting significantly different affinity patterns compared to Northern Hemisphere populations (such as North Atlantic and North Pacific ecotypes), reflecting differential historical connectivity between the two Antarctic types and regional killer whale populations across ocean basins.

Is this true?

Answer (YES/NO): NO